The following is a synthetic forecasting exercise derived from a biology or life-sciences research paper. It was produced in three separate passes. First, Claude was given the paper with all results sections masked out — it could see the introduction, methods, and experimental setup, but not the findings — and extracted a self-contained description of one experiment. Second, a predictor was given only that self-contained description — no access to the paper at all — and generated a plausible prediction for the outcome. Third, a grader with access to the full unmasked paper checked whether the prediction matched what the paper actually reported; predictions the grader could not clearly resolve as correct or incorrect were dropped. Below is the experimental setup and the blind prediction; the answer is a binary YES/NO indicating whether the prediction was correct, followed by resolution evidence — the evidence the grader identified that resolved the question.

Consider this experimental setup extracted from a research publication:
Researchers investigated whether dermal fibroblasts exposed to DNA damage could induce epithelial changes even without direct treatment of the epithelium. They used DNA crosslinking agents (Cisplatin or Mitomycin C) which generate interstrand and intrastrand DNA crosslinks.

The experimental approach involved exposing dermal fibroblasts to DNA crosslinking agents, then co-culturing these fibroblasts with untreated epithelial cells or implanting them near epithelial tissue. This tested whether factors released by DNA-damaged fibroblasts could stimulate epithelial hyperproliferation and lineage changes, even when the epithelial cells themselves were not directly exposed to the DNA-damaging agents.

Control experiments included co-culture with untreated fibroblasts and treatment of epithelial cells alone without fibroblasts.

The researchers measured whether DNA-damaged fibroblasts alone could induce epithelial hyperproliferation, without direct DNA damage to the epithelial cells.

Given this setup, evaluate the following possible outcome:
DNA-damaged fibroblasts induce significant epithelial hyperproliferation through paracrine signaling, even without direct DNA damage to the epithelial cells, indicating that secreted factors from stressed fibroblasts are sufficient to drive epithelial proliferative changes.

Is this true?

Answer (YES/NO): YES